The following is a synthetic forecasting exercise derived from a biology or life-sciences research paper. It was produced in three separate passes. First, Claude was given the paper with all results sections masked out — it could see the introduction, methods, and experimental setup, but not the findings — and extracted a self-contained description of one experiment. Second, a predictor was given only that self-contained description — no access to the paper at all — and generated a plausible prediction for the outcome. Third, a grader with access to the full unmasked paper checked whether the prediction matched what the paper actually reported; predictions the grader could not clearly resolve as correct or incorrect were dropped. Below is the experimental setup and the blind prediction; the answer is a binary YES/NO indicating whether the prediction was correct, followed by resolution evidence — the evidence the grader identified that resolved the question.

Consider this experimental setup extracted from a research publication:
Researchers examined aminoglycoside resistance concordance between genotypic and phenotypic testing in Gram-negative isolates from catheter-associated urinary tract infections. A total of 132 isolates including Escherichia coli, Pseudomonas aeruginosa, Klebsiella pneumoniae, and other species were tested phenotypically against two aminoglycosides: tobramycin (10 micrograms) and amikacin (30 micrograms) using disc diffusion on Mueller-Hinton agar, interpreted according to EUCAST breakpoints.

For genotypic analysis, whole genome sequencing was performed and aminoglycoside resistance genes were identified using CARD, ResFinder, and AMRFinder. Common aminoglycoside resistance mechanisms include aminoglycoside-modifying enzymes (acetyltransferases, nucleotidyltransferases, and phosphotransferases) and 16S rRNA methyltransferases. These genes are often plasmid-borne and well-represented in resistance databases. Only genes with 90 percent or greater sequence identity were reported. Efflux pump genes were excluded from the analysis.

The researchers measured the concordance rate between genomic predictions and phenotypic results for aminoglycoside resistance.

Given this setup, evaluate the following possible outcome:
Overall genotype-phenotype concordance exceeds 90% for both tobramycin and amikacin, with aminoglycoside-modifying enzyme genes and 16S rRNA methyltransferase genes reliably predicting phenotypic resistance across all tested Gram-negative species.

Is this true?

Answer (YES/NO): NO